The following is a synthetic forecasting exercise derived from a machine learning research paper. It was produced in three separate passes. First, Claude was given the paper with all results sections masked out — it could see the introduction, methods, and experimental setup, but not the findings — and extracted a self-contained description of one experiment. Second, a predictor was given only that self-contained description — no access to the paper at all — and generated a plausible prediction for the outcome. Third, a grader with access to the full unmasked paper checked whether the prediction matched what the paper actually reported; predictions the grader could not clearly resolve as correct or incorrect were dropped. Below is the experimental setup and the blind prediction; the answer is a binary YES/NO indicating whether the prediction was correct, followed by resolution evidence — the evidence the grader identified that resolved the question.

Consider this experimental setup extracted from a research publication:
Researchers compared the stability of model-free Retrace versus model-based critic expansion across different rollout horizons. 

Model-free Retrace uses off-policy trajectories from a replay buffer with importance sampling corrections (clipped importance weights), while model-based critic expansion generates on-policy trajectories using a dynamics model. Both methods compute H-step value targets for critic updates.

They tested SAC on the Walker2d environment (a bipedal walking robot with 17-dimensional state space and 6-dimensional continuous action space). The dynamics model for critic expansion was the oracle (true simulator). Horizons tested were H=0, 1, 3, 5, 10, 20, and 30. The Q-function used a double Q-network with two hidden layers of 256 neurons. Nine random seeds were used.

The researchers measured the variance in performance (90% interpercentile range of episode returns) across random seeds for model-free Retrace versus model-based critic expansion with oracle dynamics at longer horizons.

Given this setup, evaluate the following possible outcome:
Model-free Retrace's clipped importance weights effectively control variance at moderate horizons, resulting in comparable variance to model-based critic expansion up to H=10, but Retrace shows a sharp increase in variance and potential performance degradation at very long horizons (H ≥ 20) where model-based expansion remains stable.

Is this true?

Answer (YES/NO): NO